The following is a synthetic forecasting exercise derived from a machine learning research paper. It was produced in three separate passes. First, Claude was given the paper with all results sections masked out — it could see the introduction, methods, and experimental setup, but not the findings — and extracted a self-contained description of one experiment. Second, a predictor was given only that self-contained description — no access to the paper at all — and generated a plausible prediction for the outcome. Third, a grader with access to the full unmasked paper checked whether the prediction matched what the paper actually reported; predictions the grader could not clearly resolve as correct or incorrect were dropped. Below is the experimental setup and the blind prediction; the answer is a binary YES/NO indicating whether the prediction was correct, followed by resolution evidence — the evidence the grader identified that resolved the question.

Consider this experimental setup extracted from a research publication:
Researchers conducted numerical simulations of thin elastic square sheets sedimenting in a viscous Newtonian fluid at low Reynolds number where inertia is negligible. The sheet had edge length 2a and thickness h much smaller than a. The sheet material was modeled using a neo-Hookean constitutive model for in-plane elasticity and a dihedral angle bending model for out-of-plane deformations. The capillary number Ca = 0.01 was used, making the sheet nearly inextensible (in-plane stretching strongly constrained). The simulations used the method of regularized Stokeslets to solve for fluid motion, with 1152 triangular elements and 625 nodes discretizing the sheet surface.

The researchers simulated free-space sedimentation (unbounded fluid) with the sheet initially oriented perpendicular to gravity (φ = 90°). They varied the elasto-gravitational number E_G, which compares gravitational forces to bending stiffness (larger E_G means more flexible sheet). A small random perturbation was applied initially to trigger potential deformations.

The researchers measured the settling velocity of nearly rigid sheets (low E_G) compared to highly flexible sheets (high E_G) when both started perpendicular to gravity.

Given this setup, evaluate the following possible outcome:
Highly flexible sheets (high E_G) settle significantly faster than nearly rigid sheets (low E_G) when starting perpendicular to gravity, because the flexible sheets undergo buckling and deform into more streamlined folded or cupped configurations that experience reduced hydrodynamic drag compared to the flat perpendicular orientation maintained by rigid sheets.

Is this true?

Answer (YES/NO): YES